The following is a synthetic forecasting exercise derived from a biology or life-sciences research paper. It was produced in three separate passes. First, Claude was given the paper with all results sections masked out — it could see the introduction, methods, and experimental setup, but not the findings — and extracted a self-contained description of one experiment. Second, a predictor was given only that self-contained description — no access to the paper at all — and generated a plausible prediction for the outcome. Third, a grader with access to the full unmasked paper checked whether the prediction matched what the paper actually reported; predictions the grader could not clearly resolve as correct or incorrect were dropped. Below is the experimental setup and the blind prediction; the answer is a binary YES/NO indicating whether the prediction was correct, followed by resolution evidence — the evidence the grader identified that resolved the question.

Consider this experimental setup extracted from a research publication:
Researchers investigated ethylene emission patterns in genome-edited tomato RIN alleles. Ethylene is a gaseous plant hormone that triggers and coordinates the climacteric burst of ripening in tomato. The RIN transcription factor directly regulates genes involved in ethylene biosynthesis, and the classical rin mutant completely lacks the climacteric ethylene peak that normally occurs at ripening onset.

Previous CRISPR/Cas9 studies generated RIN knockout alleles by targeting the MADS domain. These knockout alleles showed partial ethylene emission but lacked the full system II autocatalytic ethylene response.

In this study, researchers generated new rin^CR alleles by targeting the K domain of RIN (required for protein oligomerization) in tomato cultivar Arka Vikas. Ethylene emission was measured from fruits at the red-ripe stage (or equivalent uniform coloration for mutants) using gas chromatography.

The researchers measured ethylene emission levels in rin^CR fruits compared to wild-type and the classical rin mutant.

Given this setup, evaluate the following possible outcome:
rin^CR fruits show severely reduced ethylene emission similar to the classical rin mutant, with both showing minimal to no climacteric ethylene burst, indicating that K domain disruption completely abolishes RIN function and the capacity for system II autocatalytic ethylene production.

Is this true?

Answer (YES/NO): YES